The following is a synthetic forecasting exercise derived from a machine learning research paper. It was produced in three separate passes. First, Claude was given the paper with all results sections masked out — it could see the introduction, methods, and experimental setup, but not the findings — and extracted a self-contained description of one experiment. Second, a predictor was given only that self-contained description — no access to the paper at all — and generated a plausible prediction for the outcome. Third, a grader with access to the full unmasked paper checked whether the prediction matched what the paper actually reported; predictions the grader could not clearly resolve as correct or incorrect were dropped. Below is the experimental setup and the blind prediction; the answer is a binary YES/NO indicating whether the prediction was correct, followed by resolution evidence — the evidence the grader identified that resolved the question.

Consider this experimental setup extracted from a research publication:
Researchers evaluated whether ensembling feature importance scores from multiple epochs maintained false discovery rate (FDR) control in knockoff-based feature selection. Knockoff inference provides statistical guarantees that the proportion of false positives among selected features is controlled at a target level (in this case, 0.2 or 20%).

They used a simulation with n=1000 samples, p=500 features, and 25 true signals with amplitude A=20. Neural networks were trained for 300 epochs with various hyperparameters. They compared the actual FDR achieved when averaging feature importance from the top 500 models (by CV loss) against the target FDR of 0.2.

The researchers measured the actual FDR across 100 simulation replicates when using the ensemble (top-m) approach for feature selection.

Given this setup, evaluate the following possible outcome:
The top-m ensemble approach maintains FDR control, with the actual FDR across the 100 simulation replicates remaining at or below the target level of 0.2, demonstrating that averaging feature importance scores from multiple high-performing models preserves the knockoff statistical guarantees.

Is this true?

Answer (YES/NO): YES